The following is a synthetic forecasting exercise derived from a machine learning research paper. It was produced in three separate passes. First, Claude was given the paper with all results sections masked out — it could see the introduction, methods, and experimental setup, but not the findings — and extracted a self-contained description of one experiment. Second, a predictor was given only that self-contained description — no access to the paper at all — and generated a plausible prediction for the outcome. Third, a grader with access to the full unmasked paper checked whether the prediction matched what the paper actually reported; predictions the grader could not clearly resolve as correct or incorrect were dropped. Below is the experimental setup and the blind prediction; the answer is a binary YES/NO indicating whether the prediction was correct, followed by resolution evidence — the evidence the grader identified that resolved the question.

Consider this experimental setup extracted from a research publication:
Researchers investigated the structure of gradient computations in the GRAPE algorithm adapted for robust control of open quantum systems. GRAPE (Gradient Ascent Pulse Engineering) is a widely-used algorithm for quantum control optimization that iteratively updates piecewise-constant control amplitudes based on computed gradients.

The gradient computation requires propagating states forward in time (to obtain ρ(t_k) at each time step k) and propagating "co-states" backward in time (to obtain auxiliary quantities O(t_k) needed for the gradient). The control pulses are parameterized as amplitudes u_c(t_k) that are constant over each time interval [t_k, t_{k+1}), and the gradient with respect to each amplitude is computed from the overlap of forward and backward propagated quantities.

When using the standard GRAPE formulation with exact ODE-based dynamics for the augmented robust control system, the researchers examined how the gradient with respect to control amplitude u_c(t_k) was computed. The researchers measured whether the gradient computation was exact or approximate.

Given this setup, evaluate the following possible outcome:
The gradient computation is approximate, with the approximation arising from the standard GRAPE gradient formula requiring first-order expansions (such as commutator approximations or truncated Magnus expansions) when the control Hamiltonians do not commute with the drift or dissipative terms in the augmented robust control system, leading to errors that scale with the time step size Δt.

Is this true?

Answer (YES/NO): YES